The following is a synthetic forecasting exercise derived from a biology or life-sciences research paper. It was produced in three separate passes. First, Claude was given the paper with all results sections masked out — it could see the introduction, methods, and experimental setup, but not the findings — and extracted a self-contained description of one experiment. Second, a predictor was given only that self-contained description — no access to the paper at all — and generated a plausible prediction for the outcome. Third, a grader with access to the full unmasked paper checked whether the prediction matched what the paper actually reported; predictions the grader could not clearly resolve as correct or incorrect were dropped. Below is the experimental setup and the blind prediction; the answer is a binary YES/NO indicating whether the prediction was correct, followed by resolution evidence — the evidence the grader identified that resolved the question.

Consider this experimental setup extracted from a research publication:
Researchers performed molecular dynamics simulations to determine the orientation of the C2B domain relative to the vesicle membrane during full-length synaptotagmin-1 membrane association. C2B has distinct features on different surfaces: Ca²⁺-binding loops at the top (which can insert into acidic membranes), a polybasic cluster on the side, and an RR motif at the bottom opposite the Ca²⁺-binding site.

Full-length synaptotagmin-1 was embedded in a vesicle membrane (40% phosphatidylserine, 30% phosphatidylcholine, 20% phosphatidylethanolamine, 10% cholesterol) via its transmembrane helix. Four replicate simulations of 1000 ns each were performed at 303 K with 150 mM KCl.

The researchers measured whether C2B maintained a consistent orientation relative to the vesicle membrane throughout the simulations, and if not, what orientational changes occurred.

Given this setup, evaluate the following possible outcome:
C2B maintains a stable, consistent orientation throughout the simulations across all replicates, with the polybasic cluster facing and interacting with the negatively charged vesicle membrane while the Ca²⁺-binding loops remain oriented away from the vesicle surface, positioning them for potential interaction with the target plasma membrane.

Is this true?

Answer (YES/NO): NO